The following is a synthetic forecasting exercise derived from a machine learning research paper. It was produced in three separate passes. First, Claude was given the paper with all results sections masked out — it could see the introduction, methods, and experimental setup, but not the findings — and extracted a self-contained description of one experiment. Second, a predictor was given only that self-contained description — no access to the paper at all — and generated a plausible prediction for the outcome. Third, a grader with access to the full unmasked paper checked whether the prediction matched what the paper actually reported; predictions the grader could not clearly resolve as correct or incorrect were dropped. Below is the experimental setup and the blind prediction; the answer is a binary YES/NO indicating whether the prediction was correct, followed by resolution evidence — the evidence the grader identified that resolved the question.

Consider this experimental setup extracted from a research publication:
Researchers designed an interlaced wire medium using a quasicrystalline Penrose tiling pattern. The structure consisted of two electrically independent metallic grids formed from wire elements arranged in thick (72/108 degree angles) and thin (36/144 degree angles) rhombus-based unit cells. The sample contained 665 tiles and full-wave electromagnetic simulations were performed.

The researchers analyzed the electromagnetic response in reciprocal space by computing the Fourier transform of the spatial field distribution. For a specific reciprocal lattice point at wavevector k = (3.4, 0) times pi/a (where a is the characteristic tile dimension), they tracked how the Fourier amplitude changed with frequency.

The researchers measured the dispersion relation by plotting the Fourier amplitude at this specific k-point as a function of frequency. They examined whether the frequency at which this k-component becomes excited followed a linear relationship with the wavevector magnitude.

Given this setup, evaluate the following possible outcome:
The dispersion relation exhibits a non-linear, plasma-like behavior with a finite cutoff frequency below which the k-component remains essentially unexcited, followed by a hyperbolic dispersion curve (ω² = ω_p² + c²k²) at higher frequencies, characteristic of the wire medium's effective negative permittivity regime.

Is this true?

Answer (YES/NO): NO